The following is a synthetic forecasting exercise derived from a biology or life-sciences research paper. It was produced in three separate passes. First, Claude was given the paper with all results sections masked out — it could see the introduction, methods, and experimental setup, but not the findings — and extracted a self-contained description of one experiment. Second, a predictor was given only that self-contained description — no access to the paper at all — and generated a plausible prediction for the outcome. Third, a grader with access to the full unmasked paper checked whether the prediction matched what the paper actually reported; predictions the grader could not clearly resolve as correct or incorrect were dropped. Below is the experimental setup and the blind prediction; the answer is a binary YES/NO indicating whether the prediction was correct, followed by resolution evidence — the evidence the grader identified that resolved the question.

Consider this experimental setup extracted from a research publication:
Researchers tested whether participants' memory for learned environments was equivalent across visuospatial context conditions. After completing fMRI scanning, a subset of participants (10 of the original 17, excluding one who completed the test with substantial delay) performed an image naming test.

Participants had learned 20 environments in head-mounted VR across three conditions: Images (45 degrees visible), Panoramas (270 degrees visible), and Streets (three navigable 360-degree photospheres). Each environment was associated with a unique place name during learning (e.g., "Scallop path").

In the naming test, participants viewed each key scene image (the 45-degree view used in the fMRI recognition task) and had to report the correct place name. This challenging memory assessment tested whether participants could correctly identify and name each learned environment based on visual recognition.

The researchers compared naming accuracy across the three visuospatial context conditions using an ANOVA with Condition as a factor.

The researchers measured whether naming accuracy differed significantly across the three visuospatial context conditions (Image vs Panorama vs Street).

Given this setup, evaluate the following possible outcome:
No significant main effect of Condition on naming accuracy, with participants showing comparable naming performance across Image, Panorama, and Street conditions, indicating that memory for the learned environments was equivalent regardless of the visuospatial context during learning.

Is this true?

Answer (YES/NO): YES